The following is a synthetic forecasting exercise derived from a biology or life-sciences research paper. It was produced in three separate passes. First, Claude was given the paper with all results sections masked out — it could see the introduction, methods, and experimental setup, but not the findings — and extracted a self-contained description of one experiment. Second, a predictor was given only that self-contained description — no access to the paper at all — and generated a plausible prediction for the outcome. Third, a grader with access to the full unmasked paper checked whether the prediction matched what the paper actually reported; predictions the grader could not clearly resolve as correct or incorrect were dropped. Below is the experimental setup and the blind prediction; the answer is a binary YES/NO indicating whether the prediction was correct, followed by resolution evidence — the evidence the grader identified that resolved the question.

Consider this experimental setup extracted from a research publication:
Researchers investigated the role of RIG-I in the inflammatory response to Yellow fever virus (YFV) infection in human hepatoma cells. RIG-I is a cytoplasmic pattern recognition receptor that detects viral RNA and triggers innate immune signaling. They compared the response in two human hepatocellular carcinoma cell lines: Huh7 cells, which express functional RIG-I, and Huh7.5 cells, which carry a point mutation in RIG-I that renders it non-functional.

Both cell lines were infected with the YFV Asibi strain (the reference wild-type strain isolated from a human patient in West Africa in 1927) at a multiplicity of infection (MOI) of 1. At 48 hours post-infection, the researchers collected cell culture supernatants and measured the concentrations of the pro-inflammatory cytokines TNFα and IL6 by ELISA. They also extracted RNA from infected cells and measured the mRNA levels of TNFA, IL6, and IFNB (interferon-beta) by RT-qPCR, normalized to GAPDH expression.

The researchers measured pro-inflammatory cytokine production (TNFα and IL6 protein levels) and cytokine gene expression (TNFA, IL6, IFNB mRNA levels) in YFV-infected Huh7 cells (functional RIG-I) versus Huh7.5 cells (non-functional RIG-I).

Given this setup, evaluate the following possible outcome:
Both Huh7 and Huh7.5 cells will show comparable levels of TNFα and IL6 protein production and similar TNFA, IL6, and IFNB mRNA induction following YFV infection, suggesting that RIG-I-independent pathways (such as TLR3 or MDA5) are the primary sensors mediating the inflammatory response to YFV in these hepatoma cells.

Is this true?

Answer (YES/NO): NO